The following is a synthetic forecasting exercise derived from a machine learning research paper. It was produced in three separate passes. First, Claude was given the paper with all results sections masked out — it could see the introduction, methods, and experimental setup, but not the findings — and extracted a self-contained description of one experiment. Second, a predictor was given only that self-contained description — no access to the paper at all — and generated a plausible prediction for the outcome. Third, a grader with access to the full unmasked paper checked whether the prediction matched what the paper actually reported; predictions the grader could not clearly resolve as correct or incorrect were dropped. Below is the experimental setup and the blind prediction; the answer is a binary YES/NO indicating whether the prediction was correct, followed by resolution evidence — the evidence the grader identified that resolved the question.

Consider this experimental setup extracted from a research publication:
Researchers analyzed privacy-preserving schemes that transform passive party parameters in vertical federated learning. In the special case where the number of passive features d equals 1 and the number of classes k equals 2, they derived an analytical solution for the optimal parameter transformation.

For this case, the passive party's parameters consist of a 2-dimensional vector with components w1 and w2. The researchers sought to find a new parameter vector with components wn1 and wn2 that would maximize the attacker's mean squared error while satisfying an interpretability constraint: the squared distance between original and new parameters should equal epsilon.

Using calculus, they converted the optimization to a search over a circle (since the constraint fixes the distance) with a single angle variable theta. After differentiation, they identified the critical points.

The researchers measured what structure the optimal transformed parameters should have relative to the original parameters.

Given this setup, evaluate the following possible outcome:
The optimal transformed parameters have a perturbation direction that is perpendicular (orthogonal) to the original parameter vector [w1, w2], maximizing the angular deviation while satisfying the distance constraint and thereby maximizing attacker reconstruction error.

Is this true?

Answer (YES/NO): NO